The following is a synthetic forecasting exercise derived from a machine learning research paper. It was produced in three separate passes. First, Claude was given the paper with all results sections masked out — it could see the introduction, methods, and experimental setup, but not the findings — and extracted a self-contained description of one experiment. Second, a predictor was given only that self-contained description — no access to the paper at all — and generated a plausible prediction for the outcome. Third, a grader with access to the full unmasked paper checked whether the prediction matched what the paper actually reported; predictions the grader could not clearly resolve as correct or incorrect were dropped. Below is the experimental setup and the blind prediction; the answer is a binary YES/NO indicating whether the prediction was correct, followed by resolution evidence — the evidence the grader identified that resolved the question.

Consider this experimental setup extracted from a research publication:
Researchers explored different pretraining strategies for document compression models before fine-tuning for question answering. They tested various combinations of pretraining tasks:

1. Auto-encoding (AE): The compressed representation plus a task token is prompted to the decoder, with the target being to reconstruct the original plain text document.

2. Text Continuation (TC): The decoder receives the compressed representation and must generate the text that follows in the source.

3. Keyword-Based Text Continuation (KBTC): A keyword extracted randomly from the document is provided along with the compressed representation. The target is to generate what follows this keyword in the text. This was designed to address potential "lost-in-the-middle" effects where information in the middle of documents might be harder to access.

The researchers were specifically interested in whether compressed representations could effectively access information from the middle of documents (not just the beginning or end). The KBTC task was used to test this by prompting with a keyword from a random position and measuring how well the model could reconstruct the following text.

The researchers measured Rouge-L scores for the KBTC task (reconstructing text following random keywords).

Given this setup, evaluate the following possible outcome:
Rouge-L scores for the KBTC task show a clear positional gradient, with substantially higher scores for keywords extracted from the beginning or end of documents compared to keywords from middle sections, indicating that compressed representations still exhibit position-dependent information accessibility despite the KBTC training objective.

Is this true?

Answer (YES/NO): NO